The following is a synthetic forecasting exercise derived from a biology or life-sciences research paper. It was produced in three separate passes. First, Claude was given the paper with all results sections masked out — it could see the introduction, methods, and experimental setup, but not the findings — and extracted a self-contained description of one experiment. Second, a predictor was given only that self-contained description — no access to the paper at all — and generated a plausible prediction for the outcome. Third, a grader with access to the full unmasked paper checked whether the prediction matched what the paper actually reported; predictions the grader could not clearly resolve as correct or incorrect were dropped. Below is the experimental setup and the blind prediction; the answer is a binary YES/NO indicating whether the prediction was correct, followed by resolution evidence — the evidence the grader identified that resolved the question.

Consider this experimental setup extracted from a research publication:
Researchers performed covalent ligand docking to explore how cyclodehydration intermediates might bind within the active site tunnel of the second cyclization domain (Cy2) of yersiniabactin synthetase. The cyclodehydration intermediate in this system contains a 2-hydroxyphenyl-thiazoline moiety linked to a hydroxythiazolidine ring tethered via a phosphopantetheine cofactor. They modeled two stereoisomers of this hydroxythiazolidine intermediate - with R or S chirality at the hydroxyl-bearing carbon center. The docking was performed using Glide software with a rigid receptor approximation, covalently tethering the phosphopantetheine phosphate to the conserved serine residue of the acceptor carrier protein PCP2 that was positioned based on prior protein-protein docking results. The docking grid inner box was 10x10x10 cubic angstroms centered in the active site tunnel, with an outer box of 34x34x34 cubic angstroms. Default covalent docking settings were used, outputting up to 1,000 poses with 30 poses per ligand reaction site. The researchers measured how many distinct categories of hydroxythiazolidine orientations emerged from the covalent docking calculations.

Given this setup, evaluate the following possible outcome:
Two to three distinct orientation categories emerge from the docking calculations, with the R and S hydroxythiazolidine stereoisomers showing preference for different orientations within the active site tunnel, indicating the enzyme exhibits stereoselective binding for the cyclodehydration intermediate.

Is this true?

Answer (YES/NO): YES